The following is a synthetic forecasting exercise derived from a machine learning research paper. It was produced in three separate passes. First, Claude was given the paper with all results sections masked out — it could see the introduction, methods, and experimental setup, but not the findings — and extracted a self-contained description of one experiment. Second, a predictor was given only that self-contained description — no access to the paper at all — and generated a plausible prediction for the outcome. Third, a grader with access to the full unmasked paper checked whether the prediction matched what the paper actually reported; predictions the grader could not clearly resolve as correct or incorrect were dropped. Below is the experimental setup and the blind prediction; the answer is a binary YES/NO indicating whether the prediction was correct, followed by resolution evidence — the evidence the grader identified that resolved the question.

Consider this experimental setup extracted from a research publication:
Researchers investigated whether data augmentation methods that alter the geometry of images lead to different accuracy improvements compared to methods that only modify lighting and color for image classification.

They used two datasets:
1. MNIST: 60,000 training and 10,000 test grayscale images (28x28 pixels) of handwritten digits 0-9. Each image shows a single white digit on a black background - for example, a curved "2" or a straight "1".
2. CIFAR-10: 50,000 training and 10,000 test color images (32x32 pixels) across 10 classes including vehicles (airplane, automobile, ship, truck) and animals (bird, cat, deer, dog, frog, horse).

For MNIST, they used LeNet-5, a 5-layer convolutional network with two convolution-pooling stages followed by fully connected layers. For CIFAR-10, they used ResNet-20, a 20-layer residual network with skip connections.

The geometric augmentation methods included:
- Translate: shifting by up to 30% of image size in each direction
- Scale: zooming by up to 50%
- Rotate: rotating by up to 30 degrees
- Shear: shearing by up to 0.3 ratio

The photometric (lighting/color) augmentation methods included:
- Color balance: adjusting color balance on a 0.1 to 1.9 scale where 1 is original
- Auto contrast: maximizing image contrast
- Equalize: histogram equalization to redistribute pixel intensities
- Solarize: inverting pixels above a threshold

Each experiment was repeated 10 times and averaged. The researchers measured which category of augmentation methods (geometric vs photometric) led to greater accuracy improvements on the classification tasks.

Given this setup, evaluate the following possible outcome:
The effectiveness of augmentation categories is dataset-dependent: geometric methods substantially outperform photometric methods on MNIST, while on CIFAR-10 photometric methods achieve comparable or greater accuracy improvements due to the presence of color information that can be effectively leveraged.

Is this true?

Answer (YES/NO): NO